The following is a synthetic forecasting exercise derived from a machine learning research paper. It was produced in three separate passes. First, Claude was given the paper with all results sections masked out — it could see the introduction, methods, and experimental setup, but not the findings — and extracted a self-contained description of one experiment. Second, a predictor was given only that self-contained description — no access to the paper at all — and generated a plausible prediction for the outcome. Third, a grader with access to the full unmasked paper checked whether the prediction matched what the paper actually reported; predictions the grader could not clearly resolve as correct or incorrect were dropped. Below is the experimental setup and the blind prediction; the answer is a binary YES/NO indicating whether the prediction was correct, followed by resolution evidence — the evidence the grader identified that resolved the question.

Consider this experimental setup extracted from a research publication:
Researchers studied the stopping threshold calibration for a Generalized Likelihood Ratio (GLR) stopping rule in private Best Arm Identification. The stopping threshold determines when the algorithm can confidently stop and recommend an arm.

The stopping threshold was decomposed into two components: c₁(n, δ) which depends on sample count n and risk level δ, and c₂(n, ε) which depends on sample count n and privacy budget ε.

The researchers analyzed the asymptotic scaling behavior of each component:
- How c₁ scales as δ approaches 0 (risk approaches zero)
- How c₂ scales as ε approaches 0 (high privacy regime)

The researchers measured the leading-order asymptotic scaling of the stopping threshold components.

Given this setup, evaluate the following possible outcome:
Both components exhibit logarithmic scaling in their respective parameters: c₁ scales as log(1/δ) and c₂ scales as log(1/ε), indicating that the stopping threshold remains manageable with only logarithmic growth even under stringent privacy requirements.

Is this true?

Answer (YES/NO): NO